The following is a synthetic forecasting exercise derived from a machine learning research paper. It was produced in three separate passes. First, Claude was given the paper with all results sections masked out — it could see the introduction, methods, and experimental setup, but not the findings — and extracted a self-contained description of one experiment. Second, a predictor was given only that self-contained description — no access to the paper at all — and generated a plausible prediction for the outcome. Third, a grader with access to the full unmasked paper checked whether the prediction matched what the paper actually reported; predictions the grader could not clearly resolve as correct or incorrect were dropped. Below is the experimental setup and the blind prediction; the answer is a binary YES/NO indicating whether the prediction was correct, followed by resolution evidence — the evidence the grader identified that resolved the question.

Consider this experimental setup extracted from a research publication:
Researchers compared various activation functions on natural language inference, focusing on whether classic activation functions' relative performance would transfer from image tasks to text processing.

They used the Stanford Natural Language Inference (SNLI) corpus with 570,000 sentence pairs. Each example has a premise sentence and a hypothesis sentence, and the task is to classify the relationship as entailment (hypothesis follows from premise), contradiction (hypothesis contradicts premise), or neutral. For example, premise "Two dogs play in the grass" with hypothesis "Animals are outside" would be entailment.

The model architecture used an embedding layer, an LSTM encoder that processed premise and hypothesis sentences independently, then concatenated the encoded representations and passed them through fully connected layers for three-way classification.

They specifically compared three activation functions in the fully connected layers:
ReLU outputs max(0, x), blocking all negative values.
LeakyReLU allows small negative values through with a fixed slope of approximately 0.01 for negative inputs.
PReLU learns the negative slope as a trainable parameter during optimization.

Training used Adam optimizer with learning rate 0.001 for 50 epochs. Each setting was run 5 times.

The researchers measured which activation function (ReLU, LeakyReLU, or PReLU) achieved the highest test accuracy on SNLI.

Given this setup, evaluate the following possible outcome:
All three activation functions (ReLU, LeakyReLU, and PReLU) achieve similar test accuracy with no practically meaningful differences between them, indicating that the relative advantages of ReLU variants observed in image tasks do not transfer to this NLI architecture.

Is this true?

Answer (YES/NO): NO